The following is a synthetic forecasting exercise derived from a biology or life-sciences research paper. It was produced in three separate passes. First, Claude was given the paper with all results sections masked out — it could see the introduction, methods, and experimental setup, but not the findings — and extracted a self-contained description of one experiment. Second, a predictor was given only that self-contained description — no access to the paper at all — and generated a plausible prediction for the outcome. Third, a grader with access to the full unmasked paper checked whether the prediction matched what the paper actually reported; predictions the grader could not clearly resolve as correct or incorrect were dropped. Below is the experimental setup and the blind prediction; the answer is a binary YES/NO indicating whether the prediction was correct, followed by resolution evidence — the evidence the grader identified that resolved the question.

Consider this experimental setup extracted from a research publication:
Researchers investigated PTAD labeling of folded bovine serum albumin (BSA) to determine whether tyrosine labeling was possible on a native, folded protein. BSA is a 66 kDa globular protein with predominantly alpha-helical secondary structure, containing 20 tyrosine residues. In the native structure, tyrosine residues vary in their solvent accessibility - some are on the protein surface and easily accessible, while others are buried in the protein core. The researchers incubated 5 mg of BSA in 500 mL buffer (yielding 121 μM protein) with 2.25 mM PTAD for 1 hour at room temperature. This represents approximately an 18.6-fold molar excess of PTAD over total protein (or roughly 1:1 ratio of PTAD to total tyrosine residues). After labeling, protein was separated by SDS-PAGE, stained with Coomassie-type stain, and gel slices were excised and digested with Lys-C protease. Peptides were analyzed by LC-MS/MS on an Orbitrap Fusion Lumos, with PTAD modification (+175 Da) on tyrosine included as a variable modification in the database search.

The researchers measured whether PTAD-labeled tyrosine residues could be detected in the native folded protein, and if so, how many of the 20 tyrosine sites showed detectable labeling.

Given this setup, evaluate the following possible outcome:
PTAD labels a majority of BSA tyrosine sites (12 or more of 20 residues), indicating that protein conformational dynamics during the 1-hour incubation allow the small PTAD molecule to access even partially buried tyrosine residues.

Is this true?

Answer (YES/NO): NO